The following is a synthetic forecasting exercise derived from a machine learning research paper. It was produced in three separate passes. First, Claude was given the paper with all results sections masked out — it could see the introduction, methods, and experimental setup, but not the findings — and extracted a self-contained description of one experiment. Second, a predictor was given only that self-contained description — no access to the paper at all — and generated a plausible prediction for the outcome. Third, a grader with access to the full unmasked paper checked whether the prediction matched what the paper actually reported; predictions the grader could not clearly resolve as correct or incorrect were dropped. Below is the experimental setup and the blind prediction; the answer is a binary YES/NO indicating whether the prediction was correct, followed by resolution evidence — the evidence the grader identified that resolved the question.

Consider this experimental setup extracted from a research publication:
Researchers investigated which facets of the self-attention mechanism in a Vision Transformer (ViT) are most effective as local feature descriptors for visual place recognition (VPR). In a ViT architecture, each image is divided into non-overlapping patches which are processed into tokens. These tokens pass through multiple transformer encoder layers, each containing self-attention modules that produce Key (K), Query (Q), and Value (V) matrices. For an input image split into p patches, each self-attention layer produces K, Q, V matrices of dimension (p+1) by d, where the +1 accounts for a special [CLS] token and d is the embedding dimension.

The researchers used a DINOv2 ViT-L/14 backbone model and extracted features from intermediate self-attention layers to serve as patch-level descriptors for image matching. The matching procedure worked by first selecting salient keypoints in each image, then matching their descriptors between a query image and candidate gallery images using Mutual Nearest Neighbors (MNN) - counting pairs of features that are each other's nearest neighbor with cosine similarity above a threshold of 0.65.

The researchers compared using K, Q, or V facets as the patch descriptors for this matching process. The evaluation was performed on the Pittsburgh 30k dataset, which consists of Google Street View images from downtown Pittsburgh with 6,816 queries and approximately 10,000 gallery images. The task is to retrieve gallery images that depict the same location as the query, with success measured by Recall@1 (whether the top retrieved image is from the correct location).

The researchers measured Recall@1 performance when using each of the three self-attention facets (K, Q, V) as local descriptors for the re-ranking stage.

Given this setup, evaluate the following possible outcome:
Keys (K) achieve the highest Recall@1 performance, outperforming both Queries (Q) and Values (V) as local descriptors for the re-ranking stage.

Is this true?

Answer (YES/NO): NO